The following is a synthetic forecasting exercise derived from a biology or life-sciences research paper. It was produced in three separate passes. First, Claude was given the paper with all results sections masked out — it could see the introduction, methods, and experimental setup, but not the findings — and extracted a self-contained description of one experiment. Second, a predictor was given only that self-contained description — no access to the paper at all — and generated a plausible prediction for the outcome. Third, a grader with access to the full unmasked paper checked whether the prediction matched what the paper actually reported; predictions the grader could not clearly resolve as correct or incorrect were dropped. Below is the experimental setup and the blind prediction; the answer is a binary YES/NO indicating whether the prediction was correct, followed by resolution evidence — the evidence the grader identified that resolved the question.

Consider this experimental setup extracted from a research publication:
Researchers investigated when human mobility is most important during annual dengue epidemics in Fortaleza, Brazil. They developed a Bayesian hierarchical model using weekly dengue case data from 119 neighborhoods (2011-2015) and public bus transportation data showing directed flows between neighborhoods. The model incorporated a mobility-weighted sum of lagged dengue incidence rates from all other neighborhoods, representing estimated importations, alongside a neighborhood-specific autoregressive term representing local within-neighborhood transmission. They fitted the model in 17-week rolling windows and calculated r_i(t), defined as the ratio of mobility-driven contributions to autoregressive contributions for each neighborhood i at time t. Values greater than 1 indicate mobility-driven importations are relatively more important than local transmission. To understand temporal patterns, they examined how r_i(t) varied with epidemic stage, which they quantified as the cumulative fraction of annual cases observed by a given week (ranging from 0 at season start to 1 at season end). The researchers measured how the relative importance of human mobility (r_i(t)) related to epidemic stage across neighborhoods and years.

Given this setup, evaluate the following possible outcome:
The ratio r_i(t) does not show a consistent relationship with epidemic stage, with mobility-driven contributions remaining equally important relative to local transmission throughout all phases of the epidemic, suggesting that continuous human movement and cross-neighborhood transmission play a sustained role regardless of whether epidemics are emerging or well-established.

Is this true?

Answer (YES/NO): NO